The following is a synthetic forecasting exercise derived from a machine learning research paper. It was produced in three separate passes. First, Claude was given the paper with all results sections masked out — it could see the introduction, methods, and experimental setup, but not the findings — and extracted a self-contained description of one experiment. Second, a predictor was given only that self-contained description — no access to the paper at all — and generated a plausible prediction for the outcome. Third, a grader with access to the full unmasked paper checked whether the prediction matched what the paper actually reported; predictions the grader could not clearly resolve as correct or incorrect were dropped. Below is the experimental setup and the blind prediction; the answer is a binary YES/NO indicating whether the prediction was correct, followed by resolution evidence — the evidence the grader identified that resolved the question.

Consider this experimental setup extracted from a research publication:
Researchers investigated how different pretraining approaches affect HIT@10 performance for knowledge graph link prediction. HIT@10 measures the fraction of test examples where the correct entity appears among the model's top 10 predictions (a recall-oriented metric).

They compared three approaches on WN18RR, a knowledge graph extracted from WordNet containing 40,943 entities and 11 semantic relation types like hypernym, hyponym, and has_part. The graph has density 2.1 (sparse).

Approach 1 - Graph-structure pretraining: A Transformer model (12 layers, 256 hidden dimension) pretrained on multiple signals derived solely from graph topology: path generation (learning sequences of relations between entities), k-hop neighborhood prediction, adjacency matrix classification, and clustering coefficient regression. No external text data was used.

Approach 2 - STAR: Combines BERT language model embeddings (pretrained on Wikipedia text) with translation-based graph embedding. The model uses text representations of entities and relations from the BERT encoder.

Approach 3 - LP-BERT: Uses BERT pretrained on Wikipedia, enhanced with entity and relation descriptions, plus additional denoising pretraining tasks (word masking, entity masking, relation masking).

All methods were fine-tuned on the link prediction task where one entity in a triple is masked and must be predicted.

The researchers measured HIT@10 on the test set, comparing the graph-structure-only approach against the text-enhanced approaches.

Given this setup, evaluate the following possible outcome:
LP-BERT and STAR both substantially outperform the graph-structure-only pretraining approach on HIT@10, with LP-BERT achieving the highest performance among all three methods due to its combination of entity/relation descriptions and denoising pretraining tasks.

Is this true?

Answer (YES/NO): YES